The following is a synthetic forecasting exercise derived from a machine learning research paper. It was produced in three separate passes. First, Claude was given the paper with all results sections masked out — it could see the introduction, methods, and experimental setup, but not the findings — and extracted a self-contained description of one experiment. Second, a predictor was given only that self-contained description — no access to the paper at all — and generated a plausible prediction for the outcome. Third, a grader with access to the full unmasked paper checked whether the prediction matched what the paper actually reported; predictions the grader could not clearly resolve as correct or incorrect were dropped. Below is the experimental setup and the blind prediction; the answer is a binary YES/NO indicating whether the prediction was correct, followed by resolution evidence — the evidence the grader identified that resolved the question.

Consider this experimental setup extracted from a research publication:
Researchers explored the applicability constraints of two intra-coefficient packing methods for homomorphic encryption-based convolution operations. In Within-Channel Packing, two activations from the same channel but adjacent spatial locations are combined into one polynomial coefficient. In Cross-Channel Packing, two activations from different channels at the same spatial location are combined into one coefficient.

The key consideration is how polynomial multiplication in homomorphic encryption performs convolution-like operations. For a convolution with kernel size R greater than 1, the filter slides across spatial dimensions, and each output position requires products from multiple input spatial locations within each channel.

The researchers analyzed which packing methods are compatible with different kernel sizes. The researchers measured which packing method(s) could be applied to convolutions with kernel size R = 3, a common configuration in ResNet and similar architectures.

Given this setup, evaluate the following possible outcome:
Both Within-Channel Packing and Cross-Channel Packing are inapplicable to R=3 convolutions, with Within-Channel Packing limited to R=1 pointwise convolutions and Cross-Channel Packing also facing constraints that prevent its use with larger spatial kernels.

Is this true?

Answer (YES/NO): NO